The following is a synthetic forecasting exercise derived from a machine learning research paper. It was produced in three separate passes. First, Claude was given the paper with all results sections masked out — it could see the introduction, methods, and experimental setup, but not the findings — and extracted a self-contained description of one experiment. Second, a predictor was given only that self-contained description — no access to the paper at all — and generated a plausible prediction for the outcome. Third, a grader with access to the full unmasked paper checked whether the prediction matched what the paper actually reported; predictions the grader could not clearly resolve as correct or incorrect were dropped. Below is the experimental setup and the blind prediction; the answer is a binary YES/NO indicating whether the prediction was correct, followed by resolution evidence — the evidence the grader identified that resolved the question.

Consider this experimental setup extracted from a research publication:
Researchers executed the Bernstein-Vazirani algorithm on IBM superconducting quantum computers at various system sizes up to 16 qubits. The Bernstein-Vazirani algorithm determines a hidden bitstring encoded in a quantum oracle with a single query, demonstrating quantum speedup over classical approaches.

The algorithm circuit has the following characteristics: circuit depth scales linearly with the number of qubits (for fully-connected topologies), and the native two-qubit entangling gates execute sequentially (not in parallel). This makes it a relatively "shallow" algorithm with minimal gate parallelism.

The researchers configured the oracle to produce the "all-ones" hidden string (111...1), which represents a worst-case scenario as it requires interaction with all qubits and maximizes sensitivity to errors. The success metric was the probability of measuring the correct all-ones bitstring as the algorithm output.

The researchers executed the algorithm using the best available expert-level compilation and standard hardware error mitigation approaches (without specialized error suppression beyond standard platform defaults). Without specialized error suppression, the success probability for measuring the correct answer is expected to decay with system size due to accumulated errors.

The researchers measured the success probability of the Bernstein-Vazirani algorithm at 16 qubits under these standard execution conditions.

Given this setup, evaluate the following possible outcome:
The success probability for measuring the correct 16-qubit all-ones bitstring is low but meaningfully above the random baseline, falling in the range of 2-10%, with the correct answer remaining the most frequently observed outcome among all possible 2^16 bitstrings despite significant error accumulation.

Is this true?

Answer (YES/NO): NO